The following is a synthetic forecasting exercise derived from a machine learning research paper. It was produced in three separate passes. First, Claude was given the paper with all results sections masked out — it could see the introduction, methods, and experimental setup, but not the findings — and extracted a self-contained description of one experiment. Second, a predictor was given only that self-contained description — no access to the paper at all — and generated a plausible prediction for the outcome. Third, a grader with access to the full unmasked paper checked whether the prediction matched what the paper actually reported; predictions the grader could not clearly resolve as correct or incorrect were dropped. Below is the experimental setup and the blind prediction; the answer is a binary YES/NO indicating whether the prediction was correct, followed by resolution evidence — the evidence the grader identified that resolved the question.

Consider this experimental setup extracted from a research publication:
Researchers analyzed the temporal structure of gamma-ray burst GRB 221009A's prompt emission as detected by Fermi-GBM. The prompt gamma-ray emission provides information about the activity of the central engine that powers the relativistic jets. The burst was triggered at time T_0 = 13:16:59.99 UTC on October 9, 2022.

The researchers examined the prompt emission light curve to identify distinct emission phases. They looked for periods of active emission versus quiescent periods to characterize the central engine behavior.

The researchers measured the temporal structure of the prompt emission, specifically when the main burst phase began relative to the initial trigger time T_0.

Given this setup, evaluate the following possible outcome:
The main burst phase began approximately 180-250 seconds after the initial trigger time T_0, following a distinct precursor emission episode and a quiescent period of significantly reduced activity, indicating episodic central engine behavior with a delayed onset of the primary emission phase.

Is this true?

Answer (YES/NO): YES